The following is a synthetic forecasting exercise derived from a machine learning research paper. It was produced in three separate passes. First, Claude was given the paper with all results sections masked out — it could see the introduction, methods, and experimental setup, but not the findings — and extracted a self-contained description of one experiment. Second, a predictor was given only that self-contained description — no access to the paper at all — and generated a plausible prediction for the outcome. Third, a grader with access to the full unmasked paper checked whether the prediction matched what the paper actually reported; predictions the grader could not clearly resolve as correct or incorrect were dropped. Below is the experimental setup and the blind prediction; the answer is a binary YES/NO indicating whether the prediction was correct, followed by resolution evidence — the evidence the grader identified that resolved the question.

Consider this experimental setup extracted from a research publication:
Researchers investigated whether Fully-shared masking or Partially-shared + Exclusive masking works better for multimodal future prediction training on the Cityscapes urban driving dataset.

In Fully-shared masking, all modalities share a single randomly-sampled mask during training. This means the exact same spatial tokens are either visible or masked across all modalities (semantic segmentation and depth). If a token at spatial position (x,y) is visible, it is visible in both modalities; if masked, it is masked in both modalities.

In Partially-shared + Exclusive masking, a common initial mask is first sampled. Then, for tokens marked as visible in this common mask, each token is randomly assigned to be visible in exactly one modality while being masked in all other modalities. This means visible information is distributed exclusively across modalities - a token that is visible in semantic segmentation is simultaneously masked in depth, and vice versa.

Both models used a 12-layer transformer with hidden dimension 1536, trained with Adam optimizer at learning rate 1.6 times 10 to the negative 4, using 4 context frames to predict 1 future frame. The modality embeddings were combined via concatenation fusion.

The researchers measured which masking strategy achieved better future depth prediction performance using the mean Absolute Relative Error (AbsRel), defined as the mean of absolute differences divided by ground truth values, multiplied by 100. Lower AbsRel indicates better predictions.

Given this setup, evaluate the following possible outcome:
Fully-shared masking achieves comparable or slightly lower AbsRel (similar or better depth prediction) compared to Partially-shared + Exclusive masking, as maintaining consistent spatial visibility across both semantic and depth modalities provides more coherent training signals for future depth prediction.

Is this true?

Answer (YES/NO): NO